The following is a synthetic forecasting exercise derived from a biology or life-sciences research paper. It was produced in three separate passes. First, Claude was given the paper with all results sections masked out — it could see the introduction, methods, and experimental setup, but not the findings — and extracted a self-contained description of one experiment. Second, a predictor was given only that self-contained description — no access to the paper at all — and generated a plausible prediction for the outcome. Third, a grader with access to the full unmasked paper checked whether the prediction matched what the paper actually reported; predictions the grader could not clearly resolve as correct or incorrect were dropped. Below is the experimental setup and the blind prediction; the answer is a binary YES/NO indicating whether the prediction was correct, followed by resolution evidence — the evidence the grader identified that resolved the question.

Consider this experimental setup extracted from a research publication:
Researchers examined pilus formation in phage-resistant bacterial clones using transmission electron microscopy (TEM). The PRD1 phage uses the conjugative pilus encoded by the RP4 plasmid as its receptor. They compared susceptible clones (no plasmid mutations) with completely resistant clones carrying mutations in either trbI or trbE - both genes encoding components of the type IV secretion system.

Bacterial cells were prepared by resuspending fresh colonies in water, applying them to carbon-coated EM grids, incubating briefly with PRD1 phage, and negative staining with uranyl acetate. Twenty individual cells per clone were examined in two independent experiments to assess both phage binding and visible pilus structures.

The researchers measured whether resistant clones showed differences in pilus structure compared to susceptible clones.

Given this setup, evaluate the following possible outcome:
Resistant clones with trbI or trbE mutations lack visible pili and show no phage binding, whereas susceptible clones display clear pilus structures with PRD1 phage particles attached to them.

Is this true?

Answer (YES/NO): NO